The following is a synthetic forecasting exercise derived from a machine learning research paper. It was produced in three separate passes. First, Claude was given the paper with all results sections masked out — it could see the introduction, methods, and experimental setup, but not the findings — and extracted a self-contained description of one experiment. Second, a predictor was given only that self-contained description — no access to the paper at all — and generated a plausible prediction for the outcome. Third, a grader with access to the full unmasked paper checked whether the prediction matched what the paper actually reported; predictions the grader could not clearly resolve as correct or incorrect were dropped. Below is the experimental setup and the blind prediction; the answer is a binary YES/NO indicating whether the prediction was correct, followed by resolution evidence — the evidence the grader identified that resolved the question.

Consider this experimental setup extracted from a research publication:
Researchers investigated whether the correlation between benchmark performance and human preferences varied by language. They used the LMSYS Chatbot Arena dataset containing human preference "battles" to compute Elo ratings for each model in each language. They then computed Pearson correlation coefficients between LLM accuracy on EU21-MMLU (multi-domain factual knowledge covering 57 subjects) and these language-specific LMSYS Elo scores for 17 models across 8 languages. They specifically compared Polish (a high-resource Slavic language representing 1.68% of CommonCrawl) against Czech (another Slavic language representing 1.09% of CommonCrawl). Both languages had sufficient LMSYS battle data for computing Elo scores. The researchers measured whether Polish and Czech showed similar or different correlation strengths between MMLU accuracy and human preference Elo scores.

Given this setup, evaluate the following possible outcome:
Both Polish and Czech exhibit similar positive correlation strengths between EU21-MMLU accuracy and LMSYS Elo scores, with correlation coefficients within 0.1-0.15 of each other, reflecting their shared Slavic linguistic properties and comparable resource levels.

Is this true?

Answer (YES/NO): NO